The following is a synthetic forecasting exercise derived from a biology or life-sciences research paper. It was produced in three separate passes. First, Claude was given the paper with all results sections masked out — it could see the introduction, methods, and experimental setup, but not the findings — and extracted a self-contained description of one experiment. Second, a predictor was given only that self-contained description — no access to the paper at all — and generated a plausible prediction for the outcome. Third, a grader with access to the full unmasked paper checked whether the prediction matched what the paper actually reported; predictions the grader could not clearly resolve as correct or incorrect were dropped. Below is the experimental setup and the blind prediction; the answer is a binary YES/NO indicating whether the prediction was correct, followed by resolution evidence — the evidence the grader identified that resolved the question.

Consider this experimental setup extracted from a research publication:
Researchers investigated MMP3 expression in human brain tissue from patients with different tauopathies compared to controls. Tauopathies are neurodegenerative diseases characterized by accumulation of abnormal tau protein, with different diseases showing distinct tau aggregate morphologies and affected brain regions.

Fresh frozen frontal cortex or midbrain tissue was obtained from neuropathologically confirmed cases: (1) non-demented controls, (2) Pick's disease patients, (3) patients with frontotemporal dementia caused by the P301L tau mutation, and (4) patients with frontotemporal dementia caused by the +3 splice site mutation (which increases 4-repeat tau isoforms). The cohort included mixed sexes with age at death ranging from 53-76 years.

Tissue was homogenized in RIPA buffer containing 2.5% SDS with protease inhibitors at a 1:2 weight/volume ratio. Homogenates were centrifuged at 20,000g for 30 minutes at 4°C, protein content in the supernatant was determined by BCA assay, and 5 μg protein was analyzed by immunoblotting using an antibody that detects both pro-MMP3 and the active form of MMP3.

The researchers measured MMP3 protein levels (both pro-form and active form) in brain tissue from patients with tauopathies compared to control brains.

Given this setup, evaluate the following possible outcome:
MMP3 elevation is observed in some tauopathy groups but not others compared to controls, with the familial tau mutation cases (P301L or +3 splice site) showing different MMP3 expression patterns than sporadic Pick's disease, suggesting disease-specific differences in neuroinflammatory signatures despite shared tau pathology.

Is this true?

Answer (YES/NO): NO